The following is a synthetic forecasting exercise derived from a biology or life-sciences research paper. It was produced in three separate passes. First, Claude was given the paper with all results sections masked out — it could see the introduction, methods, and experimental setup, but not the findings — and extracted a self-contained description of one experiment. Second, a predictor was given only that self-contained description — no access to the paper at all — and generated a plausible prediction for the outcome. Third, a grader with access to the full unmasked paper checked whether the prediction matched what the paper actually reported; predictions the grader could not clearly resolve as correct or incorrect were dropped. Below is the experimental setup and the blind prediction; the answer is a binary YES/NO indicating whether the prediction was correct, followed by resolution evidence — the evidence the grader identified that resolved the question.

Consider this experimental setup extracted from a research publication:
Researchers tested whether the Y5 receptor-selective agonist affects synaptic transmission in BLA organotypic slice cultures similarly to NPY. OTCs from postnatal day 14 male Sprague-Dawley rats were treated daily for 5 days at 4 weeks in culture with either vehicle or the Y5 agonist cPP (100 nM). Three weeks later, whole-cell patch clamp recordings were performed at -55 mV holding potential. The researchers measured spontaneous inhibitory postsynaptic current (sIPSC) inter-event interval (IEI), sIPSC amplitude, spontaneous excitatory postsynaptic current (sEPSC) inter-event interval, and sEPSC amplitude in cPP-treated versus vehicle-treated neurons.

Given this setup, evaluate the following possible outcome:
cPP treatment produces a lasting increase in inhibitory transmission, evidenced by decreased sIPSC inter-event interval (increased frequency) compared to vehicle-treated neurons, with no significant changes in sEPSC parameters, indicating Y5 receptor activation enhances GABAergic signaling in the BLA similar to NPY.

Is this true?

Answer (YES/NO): NO